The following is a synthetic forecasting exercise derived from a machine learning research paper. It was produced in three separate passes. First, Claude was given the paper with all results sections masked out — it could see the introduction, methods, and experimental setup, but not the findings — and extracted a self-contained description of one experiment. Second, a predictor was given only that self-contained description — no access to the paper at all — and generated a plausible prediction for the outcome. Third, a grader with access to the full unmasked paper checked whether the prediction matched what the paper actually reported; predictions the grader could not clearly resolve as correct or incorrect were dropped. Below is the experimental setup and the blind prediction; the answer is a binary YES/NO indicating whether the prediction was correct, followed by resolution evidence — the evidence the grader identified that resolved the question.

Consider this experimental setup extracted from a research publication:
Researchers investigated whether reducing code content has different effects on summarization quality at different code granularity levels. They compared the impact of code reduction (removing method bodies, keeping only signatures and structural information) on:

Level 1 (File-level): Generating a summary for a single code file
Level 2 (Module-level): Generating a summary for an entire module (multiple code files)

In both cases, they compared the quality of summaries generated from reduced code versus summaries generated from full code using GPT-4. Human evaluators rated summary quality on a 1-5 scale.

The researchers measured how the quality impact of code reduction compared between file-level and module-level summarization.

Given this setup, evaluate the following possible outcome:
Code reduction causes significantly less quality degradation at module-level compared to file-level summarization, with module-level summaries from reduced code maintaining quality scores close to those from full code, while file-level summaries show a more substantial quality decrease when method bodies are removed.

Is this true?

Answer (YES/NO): YES